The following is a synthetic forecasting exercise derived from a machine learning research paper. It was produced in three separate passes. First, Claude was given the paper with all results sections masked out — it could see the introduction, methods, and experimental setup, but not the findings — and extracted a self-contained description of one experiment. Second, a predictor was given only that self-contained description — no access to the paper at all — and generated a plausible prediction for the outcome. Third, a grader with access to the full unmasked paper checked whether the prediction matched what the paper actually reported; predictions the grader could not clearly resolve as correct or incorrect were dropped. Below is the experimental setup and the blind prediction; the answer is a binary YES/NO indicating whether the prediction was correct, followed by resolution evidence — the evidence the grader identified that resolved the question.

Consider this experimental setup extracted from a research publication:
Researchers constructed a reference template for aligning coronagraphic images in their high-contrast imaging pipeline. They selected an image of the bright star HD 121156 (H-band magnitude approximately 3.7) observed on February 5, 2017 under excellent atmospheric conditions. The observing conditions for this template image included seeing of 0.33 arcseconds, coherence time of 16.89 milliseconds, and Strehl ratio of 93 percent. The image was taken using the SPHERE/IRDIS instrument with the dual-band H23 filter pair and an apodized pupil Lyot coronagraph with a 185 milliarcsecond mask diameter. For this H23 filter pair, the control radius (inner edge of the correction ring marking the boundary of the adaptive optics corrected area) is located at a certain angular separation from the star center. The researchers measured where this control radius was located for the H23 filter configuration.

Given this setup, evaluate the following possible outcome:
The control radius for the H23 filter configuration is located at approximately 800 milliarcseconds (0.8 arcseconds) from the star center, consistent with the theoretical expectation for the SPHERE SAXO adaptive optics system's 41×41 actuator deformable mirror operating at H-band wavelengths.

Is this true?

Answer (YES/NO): YES